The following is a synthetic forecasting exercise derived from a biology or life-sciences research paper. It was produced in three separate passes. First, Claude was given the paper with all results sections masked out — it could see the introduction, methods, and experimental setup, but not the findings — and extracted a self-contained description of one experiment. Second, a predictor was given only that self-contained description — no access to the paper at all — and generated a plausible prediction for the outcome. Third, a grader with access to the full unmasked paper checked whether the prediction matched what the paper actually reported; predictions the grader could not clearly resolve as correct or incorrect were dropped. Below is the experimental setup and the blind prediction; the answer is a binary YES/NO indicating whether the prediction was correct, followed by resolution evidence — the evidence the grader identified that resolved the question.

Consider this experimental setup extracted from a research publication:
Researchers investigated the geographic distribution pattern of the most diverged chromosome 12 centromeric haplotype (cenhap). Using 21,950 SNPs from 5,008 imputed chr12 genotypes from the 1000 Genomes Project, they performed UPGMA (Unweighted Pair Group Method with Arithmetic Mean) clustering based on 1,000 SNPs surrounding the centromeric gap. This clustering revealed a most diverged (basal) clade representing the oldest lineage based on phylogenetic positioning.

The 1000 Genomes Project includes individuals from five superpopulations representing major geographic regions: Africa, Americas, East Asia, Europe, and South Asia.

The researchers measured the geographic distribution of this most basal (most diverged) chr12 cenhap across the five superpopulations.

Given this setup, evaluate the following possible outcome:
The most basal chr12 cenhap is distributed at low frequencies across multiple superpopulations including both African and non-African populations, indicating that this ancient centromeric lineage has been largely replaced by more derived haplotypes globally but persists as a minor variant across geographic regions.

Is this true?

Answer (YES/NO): NO